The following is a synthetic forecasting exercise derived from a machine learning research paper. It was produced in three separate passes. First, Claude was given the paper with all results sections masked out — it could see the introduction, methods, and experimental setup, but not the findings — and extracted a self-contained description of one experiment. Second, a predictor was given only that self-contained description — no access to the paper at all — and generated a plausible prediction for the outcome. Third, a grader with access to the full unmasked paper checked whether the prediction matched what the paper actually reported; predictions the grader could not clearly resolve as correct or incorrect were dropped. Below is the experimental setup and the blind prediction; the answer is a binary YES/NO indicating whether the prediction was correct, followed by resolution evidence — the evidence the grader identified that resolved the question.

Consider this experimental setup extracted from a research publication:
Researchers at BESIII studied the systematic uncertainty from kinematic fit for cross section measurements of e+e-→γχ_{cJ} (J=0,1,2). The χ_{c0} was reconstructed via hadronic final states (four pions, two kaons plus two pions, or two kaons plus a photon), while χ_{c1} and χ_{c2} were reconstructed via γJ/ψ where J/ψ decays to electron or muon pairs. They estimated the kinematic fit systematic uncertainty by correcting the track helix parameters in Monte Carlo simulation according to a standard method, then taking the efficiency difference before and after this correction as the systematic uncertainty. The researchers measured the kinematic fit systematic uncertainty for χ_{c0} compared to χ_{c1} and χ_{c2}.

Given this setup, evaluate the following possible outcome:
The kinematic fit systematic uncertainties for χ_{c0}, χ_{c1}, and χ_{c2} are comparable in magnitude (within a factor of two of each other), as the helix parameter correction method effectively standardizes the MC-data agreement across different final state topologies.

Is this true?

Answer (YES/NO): NO